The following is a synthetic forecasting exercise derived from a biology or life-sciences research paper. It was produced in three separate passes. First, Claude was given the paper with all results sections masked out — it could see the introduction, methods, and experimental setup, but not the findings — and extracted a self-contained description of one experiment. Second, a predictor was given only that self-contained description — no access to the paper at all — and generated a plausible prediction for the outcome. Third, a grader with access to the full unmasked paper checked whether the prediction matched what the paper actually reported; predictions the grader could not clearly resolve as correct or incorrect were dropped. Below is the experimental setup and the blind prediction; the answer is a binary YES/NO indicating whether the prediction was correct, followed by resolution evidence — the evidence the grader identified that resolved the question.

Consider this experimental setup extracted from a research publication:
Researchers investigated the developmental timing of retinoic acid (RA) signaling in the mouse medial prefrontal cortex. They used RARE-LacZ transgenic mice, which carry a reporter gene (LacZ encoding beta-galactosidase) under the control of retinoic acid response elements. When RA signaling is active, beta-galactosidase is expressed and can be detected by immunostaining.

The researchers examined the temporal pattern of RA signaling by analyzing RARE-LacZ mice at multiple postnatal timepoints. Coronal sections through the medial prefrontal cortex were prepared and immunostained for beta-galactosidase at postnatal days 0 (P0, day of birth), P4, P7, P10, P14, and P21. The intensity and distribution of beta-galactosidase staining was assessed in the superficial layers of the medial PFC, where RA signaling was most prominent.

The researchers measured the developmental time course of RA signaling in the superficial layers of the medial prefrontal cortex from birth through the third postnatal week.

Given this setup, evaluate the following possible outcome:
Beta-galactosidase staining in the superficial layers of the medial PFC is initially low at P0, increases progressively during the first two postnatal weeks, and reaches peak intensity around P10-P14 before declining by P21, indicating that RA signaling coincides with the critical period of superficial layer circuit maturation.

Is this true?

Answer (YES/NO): NO